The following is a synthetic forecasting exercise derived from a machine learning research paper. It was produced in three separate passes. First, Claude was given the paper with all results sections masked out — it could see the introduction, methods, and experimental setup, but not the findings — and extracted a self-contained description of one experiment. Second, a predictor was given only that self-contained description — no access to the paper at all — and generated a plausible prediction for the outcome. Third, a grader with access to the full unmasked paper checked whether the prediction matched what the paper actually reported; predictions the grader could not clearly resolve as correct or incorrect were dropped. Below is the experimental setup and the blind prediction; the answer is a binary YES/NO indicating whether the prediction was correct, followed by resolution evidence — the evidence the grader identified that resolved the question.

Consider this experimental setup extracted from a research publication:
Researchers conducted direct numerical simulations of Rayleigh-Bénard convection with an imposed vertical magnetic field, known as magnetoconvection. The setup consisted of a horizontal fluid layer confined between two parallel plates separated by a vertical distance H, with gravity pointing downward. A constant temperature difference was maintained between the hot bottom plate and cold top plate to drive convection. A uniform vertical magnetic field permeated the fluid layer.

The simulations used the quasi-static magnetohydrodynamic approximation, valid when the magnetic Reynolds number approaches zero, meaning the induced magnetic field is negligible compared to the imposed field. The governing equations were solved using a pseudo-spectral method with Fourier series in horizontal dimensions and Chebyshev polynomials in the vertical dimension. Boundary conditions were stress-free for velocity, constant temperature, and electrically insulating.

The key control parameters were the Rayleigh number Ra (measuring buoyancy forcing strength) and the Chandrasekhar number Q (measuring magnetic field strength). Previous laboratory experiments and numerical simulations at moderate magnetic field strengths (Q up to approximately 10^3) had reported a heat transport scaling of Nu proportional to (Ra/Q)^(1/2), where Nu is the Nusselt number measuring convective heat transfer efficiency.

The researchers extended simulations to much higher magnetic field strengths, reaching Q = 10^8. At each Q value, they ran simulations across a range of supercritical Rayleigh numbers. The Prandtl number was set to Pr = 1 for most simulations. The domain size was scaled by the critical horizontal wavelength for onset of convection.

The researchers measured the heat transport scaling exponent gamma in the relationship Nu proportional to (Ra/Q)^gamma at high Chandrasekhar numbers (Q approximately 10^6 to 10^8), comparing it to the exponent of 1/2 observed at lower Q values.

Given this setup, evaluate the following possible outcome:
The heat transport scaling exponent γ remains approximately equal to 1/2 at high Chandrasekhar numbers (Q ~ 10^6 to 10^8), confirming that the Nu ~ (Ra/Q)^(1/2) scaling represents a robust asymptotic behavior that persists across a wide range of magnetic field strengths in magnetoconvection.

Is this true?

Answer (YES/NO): NO